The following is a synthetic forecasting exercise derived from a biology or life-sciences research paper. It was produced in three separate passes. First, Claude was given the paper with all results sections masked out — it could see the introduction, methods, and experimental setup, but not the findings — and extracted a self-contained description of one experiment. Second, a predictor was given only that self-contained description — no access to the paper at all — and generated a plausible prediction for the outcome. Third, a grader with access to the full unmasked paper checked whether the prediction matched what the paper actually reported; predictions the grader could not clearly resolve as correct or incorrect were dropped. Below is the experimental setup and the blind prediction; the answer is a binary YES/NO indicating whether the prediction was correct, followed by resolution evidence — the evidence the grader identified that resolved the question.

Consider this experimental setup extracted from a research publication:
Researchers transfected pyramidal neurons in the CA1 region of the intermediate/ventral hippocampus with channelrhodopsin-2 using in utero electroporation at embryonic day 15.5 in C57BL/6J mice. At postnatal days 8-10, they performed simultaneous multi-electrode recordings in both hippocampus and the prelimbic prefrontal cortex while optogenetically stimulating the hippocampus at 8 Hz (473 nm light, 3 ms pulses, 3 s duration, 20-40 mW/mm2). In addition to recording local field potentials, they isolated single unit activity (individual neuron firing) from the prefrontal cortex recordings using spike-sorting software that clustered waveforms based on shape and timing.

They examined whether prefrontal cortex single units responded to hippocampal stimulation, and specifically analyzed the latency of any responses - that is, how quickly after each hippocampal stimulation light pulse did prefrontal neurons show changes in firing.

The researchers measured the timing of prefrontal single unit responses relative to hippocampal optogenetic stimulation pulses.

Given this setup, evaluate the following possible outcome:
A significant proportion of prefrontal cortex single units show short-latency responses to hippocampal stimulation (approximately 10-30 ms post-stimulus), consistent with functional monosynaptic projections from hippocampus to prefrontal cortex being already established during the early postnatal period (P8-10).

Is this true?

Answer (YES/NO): NO